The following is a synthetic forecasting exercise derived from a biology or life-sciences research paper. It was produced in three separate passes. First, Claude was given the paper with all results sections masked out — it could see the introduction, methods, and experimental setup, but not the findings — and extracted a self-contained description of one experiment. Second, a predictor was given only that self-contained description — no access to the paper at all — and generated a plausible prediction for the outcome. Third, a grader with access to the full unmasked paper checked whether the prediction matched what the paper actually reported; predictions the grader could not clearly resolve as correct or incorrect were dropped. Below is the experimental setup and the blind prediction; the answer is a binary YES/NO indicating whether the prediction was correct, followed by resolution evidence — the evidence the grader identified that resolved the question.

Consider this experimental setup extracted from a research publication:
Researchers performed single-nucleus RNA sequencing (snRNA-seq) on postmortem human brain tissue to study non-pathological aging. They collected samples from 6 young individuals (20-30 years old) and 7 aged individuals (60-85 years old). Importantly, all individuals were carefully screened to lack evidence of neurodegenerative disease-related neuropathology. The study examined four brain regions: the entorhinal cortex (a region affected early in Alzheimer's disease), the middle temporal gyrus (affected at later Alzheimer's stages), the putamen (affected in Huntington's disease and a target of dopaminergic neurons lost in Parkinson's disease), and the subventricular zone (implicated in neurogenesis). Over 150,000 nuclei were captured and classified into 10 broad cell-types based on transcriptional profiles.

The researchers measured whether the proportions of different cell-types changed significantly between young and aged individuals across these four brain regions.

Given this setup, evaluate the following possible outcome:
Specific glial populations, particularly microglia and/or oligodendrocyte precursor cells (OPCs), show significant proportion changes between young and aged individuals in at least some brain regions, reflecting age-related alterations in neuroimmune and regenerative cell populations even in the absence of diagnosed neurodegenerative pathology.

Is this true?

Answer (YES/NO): NO